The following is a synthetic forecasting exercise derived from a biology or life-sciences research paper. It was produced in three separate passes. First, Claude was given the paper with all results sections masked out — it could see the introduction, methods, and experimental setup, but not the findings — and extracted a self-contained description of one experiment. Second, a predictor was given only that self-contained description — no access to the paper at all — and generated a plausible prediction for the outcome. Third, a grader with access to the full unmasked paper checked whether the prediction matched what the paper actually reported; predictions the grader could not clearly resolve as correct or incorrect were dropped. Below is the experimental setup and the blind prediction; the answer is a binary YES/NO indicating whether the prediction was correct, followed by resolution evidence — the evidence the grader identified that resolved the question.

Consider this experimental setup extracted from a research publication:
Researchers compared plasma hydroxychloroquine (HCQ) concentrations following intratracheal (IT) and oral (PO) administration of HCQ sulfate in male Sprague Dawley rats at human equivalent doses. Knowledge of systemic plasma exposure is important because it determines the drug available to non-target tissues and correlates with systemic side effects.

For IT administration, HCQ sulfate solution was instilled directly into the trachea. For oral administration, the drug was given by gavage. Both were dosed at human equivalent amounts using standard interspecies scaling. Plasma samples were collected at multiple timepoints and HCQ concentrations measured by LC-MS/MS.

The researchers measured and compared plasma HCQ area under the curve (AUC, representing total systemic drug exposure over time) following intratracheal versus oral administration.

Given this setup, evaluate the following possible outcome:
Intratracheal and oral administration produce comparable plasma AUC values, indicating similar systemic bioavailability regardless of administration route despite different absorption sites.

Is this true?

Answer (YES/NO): NO